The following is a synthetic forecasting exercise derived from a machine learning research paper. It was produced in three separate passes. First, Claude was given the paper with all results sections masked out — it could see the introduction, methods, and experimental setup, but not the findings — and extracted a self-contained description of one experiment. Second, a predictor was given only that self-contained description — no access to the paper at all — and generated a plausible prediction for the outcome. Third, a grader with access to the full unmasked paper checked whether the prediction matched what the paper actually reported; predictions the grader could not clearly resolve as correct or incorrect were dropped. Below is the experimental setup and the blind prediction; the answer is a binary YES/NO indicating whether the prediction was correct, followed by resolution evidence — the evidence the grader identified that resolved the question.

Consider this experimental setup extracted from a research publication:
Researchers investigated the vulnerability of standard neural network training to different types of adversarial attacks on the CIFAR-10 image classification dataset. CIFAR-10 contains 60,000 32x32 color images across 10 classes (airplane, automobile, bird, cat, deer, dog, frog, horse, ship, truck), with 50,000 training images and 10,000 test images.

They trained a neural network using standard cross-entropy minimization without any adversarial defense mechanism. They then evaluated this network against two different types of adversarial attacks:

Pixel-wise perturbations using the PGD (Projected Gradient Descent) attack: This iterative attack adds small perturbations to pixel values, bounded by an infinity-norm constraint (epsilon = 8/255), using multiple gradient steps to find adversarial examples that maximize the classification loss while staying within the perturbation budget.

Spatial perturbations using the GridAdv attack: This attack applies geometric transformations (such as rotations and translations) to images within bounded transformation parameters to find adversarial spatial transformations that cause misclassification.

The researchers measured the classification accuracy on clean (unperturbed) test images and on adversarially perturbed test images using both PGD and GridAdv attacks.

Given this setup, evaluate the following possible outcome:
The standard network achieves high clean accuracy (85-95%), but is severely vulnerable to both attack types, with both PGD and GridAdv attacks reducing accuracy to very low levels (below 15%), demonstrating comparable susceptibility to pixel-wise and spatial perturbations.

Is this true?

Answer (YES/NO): NO